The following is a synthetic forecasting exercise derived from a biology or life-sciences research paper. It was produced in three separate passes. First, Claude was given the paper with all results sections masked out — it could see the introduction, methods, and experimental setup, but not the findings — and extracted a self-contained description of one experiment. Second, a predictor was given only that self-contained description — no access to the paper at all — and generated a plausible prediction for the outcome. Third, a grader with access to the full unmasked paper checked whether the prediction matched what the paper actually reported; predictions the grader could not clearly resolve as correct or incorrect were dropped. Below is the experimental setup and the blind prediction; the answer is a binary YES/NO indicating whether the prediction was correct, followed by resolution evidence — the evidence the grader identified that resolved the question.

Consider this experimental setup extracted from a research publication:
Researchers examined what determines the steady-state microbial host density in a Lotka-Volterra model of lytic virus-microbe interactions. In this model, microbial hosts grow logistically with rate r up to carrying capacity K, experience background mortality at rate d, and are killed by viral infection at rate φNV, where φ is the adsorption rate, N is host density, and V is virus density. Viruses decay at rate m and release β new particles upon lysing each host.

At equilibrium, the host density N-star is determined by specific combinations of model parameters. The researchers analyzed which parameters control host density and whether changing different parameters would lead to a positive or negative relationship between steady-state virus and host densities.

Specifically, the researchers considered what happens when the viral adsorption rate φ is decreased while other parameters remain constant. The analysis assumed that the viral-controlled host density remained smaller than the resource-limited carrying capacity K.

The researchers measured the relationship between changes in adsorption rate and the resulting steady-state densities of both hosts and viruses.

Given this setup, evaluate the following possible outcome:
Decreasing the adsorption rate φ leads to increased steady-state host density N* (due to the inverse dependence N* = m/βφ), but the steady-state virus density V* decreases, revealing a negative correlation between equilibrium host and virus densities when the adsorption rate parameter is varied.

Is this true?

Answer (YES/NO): NO